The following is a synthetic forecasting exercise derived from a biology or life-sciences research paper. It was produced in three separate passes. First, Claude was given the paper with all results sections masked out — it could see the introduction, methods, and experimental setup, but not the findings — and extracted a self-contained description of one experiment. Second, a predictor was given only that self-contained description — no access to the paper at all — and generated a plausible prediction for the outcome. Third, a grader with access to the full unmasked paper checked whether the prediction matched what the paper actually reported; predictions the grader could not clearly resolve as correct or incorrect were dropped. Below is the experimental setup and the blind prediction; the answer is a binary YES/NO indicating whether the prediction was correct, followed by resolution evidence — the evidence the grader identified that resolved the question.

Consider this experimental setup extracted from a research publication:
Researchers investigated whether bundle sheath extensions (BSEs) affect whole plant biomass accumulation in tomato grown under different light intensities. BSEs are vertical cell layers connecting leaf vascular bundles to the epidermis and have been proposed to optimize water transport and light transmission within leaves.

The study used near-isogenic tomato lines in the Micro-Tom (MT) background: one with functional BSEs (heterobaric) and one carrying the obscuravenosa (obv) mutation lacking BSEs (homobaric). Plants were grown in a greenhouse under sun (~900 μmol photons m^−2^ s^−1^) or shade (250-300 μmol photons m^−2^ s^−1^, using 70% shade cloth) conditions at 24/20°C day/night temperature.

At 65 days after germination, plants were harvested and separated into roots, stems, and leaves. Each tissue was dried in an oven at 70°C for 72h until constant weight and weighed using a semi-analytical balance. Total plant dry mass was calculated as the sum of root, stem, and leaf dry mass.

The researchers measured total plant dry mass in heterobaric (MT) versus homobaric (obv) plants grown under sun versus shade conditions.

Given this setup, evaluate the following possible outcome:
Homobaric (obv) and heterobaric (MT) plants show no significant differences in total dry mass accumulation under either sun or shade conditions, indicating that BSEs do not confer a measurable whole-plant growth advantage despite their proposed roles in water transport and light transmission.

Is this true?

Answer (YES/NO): YES